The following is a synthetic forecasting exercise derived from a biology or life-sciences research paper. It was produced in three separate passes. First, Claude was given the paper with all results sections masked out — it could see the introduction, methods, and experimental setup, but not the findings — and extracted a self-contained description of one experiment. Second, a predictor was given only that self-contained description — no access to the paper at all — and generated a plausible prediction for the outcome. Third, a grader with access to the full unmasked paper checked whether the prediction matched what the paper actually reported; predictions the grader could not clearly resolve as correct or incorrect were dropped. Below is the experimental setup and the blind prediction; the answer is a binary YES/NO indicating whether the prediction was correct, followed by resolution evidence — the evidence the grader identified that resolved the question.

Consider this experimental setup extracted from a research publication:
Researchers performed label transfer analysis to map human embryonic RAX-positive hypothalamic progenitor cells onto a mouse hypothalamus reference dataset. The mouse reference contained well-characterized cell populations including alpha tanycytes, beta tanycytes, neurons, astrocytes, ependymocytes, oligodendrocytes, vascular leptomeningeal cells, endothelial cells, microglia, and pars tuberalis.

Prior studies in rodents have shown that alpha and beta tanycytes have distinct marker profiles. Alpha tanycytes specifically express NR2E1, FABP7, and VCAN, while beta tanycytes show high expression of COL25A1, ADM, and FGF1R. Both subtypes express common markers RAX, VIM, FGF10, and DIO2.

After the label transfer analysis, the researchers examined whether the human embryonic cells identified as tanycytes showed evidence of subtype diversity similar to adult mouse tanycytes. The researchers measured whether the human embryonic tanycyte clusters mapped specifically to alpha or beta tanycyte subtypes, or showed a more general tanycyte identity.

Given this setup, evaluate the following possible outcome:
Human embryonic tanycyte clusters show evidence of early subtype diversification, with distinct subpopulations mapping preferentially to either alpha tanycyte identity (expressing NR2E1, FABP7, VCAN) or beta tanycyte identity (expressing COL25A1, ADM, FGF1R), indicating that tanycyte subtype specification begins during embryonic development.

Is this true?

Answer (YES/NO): NO